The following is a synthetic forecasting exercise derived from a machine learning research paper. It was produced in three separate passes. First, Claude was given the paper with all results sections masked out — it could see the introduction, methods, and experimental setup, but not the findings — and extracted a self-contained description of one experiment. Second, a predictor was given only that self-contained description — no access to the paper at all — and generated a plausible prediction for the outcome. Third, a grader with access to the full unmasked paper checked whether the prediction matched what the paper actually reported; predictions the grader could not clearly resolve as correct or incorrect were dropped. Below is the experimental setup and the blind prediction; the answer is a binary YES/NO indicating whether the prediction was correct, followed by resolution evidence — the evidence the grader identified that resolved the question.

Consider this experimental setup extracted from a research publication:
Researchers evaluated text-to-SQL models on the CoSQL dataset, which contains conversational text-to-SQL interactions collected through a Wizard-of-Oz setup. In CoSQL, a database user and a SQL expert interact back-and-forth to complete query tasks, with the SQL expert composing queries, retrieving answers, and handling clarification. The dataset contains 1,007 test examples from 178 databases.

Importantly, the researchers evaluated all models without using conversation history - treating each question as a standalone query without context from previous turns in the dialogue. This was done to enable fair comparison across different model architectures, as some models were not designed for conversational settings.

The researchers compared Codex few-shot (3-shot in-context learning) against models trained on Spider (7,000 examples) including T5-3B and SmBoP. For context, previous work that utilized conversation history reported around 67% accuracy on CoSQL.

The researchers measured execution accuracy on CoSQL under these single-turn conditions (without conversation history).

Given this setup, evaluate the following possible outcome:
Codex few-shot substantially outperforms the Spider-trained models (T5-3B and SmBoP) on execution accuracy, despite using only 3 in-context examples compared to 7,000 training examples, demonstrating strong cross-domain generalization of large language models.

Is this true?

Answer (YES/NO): YES